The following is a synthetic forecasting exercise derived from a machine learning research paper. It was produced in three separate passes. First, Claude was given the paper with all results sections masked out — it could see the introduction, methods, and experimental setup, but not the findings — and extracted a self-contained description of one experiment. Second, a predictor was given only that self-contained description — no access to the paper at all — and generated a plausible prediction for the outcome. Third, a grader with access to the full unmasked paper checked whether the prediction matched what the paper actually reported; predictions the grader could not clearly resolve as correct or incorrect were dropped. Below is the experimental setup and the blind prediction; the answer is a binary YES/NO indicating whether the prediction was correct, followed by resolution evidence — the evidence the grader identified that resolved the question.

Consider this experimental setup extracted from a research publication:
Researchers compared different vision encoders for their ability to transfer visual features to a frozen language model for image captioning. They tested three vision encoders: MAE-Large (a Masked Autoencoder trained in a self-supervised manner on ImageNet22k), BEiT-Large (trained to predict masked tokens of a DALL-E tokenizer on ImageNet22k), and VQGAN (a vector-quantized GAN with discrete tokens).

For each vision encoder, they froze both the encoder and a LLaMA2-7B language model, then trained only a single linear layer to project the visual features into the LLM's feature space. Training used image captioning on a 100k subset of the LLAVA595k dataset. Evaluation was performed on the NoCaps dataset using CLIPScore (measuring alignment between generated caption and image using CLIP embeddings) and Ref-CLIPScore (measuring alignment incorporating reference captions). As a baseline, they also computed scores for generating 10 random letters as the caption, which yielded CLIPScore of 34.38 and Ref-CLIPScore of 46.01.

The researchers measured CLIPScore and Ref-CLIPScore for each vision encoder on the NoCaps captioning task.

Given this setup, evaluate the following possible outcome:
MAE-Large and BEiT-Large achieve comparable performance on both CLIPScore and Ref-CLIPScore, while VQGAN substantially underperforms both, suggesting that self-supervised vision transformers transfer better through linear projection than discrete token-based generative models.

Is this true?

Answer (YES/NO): NO